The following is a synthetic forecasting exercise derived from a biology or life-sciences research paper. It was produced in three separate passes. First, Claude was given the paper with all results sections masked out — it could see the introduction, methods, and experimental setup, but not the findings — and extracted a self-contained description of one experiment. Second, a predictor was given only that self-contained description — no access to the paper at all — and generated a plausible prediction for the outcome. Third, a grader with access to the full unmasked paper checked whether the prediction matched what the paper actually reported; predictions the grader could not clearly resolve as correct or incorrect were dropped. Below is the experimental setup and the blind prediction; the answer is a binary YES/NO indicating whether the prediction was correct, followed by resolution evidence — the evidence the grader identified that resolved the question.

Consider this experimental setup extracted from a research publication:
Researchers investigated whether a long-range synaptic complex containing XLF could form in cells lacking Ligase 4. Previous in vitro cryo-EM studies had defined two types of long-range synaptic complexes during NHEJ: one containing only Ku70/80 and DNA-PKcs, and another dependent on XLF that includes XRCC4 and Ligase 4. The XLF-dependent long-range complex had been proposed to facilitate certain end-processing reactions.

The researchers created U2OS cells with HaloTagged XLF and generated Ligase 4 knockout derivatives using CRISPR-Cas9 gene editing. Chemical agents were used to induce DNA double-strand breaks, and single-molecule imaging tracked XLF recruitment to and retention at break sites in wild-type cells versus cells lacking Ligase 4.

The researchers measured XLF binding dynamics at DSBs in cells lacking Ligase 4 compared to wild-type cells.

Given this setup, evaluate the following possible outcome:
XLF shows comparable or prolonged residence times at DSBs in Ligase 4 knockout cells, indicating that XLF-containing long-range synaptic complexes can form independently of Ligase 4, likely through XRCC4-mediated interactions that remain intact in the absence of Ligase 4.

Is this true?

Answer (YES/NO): NO